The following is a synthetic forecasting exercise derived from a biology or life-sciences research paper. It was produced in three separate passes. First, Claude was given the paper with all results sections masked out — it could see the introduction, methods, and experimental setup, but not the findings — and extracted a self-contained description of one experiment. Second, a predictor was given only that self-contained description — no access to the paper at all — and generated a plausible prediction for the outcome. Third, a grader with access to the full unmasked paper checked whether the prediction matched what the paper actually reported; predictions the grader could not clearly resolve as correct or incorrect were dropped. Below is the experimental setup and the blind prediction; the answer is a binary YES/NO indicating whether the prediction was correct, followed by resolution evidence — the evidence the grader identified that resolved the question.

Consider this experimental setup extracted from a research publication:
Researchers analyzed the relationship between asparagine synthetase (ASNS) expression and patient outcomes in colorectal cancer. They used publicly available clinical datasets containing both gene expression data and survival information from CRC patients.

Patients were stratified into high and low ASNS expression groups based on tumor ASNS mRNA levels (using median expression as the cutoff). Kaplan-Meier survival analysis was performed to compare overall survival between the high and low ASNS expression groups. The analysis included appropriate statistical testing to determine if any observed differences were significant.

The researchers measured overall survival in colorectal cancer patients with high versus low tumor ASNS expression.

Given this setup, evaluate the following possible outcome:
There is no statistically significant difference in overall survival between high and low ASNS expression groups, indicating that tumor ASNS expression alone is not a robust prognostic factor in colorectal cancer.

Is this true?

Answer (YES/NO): NO